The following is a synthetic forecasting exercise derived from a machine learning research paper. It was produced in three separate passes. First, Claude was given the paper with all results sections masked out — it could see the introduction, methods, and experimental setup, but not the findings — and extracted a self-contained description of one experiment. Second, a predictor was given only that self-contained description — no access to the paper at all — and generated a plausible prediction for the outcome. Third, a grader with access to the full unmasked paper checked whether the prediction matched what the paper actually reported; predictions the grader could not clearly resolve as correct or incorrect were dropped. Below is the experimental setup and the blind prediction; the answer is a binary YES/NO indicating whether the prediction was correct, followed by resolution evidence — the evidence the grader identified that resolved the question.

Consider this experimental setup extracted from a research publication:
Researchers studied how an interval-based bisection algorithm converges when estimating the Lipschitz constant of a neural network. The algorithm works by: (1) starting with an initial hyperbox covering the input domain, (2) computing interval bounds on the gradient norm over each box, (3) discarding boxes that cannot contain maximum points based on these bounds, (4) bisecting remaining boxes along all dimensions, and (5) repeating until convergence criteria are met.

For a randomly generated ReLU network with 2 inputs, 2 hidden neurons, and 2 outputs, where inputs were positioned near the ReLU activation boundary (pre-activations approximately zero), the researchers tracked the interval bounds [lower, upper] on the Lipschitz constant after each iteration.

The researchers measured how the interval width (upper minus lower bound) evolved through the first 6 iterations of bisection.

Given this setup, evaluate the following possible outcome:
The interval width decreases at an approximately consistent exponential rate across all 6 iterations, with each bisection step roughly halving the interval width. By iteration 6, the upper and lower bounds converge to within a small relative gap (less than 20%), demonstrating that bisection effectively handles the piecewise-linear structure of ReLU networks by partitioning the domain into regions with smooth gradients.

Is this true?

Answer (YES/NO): NO